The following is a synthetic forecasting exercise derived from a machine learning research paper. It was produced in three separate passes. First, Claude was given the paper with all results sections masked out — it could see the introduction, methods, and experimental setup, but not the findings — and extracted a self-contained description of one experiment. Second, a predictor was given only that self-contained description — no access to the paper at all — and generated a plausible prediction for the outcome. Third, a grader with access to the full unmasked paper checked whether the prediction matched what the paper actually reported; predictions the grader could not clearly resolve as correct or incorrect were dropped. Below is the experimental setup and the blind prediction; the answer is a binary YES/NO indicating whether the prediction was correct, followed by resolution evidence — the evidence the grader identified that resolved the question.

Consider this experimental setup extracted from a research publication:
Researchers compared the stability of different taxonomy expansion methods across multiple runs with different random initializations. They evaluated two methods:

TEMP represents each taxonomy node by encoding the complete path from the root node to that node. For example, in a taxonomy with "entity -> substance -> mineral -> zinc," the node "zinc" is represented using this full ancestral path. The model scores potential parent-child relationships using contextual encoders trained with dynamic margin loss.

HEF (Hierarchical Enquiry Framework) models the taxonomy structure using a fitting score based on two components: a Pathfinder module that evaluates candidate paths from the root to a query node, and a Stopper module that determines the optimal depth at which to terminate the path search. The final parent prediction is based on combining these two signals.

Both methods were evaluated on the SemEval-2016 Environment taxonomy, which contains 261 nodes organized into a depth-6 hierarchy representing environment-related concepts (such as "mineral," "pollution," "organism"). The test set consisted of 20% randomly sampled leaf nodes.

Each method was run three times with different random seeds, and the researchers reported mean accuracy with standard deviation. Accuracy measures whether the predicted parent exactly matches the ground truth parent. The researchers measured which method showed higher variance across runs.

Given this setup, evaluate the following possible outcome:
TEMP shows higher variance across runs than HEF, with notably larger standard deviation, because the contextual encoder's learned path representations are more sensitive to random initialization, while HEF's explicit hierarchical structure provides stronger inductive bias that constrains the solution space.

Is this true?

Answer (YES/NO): YES